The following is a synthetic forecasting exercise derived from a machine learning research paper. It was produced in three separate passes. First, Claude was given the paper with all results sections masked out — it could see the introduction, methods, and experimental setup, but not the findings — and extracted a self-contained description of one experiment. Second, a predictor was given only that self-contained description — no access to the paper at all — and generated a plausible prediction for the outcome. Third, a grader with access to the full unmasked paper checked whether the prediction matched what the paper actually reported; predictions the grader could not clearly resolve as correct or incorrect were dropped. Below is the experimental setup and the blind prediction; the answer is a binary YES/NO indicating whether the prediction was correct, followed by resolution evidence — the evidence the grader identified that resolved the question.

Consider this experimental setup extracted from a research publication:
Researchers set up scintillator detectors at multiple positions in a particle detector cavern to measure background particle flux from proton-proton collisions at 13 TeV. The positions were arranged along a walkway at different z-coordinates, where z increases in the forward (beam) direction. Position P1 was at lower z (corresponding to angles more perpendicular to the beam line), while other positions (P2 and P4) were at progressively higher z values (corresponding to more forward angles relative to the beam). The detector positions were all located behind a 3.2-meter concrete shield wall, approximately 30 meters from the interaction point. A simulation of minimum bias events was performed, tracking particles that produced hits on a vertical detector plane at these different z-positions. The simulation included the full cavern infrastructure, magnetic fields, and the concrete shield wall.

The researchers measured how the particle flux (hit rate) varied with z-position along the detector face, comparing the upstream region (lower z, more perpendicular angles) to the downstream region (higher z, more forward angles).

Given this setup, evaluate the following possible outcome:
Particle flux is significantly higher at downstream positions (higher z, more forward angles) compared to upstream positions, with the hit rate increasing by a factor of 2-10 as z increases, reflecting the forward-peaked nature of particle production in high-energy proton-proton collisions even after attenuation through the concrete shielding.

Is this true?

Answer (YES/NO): NO